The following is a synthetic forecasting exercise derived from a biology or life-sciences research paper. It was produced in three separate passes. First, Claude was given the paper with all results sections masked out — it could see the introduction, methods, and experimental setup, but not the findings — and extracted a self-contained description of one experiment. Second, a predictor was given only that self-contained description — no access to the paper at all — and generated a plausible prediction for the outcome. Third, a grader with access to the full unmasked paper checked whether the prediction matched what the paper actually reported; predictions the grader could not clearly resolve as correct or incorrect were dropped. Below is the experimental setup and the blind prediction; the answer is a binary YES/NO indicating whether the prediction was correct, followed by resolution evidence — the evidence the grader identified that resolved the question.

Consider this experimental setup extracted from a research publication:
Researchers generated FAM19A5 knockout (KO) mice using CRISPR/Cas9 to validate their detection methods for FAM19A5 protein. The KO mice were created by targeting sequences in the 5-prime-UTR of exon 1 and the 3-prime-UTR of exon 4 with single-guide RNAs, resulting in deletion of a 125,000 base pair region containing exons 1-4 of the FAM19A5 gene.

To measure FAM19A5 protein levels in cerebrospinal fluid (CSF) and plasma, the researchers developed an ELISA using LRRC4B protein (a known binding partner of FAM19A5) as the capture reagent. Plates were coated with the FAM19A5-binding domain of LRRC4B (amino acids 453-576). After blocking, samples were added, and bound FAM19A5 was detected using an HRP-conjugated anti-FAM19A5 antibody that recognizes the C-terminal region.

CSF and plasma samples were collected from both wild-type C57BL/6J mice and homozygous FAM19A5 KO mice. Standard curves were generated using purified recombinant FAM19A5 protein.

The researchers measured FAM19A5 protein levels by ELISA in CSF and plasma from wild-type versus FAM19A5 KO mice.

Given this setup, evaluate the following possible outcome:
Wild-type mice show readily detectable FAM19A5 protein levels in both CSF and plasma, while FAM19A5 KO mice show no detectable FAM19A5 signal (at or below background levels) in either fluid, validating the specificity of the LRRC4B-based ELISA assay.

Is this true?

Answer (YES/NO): NO